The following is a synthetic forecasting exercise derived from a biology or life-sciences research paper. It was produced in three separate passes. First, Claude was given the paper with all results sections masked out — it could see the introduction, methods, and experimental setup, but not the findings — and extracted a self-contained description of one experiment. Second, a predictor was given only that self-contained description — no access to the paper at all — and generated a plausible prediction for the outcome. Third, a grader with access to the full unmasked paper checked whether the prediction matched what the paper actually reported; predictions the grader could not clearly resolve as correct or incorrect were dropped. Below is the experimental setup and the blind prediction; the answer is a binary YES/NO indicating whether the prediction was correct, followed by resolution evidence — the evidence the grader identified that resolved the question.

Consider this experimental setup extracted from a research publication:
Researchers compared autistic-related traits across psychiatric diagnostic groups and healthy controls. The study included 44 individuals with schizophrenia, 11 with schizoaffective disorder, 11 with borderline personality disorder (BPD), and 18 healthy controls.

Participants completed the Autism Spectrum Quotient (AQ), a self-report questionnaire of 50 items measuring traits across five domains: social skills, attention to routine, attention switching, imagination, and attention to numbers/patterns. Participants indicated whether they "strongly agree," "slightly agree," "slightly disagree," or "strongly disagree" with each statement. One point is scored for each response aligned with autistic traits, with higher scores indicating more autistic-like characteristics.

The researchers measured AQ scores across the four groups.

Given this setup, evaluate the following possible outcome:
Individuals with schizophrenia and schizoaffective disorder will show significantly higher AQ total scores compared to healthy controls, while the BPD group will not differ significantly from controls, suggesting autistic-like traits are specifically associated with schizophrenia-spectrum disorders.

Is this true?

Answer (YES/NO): NO